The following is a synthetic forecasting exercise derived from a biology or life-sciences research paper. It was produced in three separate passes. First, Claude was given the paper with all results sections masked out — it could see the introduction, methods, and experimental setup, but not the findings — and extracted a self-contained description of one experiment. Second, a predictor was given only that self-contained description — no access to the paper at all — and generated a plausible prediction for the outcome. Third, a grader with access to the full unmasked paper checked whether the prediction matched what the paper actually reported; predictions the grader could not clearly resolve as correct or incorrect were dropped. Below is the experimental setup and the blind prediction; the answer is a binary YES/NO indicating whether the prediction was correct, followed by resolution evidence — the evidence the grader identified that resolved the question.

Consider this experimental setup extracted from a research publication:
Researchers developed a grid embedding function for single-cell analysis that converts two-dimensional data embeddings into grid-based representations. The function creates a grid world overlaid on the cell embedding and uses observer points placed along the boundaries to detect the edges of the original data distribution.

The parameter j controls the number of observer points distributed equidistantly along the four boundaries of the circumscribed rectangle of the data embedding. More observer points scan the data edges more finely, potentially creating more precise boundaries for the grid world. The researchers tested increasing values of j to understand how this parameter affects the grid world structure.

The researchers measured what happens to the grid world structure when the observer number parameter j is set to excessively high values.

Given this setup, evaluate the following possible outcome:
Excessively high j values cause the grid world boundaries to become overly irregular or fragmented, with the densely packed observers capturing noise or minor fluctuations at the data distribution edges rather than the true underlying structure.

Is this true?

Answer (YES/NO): NO